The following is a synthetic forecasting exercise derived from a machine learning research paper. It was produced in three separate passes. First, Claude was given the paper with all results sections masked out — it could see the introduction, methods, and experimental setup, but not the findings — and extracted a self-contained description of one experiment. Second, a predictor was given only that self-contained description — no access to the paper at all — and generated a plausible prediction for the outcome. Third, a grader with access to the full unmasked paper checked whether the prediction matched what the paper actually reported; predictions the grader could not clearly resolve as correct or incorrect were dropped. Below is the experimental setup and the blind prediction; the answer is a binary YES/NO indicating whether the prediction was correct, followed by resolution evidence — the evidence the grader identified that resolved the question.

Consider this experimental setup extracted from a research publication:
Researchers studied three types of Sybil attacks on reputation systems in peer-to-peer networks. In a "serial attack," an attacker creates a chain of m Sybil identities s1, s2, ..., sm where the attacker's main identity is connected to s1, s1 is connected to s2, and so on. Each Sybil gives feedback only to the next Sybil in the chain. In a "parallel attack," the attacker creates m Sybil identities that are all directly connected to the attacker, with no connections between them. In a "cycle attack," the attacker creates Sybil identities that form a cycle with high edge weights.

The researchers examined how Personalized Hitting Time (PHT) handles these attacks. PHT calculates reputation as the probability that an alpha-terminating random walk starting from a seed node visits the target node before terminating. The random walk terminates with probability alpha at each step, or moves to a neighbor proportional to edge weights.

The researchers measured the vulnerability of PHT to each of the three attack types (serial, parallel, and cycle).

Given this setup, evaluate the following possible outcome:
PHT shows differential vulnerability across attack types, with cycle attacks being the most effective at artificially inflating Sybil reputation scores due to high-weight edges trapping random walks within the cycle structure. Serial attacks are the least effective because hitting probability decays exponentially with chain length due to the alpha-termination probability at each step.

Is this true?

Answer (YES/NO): NO